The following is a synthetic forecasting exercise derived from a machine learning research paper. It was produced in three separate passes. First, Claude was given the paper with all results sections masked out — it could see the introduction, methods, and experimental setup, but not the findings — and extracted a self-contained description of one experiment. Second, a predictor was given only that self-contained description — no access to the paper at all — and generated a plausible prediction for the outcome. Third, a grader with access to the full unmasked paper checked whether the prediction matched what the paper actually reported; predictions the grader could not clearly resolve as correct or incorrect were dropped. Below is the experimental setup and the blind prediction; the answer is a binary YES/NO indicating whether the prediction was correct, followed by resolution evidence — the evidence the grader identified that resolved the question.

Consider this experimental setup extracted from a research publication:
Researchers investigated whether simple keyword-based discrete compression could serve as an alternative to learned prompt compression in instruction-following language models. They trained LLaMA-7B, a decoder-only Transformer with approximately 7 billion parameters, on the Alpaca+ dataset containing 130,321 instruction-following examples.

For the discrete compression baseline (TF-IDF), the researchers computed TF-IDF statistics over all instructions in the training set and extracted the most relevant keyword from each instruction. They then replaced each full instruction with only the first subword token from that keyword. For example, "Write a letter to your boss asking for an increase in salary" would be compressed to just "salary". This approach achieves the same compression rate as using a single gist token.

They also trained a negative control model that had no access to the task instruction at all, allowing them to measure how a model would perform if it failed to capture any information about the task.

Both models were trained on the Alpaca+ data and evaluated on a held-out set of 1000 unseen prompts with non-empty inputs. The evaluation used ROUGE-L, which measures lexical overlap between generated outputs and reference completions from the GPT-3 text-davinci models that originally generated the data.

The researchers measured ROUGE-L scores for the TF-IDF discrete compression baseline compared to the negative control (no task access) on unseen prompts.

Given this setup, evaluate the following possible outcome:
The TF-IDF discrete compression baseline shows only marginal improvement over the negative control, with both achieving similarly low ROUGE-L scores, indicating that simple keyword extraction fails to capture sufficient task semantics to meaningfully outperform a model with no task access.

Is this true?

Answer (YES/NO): YES